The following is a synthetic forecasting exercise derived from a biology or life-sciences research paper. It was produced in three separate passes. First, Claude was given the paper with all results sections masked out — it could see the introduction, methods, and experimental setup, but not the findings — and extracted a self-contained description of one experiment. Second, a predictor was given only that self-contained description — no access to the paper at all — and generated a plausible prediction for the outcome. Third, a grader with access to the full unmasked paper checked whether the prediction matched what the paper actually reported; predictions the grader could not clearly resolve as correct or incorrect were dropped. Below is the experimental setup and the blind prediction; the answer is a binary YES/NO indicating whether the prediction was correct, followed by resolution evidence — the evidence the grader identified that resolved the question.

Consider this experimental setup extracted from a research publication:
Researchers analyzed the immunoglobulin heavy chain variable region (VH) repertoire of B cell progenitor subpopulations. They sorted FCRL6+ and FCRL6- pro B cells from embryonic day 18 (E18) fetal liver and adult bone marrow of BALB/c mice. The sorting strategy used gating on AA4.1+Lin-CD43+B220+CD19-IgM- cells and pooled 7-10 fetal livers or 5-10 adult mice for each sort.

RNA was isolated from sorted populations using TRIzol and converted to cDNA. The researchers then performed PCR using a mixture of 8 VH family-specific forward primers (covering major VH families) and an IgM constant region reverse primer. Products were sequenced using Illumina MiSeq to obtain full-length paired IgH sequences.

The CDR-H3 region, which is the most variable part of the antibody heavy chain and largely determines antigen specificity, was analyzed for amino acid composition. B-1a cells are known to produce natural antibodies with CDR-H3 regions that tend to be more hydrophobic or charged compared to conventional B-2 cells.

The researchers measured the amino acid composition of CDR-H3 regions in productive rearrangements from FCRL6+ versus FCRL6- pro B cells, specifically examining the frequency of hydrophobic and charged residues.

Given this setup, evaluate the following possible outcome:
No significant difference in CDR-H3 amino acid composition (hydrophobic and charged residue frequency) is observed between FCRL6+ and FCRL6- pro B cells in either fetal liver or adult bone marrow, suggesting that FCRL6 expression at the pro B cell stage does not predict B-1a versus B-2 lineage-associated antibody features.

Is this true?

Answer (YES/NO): NO